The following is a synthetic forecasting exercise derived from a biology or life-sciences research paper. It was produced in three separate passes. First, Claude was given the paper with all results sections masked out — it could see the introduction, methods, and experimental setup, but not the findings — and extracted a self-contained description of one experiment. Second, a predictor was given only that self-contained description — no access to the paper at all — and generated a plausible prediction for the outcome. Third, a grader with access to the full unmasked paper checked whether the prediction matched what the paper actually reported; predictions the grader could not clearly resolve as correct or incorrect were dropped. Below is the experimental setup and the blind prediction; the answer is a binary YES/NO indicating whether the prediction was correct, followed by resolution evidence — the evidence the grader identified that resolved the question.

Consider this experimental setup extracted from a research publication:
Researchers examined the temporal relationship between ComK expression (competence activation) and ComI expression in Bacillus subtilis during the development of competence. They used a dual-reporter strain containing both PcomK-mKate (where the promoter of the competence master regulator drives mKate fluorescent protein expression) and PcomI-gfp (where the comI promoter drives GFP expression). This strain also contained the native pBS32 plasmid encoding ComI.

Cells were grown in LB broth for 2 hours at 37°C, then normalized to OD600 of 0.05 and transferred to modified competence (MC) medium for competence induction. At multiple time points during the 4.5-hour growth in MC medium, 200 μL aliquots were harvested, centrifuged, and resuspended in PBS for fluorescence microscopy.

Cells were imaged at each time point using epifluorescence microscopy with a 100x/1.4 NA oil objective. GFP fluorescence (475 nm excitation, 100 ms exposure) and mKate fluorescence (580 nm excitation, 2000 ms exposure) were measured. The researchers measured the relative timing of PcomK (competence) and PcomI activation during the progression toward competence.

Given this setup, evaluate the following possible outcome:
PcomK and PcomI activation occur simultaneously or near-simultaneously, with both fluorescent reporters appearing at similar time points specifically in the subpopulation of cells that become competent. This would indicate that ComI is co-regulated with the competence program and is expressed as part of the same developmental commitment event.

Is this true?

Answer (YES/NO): NO